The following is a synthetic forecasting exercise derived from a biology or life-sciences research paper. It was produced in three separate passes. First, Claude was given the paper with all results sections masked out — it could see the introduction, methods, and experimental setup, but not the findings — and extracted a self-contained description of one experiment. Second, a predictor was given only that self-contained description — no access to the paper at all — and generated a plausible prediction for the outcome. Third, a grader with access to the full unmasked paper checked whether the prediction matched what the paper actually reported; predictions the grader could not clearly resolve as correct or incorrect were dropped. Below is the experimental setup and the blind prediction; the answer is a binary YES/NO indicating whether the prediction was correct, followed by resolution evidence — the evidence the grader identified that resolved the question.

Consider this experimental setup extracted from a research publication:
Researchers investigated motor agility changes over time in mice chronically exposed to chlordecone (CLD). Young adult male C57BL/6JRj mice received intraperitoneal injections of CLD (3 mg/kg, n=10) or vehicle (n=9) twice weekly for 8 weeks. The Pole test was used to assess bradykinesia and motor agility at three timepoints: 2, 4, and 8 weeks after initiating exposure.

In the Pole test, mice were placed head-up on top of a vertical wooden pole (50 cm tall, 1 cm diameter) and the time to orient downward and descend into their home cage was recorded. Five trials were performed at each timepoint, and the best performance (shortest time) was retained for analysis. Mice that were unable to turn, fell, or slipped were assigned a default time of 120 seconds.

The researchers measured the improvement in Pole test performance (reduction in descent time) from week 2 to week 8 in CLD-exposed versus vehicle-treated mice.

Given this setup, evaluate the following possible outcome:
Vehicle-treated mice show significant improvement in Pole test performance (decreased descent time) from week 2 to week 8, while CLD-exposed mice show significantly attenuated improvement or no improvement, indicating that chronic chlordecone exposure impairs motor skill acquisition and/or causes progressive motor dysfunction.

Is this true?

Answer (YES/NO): YES